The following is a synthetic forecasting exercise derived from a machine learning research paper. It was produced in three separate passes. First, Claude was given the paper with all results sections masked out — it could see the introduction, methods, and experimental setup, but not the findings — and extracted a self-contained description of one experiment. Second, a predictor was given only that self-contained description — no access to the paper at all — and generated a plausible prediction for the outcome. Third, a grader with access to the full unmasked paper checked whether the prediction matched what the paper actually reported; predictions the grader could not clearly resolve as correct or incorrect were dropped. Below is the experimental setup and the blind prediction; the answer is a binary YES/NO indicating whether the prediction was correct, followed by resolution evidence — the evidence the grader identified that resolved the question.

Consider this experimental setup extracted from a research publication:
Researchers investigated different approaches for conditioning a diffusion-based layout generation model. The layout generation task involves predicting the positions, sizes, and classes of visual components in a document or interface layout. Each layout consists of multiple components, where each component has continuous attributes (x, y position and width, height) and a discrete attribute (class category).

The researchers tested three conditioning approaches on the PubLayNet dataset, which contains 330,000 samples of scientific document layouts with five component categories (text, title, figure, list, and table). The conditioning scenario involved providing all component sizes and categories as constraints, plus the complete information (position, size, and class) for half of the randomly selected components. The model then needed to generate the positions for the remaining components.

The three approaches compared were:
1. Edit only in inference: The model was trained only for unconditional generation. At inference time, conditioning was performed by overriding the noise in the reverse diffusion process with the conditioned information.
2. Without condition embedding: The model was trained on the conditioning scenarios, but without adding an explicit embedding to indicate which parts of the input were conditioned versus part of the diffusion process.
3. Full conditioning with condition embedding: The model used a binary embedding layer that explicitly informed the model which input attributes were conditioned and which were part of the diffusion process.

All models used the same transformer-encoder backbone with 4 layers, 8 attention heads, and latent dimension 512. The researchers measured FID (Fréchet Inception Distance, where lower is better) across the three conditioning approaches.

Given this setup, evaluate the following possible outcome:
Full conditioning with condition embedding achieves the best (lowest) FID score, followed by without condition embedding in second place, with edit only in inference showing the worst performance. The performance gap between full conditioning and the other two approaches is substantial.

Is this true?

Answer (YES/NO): YES